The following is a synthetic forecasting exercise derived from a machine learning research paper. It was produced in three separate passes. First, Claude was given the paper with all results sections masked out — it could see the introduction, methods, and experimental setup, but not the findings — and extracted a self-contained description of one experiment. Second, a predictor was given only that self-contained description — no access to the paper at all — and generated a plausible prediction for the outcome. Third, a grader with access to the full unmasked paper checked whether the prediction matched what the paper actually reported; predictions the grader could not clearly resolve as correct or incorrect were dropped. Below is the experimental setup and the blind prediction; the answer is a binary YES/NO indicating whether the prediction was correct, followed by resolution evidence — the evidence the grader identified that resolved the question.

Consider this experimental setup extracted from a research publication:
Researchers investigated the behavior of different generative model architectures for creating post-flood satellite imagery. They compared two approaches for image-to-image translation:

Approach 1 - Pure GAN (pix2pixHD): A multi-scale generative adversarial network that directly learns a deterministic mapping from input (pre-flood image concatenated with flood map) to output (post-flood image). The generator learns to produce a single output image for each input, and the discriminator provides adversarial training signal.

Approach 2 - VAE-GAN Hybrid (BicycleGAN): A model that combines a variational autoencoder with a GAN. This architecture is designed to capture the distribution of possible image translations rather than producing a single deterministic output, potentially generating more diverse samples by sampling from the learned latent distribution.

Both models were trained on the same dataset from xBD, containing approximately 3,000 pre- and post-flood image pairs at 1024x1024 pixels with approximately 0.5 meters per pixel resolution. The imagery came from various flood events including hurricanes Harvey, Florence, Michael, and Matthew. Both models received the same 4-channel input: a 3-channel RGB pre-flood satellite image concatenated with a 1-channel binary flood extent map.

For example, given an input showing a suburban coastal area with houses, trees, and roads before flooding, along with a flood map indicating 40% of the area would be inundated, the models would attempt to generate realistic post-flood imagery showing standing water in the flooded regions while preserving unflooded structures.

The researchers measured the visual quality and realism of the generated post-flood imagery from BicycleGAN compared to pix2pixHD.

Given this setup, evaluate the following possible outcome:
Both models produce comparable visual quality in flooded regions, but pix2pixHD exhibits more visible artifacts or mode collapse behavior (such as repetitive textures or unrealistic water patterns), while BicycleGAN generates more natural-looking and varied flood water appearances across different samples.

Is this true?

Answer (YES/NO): NO